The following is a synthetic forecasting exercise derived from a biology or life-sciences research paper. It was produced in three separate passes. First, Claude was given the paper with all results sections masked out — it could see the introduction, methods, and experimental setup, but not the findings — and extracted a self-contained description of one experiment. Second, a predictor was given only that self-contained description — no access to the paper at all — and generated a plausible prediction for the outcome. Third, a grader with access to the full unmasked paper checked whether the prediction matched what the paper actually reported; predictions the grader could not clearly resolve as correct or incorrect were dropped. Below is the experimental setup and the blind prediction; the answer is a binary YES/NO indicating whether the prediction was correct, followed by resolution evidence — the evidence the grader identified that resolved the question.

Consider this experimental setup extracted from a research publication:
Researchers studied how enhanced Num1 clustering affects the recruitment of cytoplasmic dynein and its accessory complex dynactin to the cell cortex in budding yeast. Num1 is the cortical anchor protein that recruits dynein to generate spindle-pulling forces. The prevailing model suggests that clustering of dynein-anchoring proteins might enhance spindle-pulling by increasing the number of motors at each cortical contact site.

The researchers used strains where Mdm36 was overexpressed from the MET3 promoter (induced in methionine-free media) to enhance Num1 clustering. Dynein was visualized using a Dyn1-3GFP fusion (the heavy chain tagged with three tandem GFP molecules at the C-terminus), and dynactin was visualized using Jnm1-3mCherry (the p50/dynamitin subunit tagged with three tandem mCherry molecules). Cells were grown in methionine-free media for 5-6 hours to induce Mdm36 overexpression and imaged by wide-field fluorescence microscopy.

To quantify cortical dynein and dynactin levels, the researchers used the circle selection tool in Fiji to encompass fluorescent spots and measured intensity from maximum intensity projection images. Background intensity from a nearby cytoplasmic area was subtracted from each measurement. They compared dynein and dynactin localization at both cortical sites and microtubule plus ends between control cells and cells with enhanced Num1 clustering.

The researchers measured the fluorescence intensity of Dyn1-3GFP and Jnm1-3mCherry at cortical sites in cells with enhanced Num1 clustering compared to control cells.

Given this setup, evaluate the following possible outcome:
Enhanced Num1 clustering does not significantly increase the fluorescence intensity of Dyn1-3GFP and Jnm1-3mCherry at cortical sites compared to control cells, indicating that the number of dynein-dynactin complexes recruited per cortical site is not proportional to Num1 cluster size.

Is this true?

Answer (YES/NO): YES